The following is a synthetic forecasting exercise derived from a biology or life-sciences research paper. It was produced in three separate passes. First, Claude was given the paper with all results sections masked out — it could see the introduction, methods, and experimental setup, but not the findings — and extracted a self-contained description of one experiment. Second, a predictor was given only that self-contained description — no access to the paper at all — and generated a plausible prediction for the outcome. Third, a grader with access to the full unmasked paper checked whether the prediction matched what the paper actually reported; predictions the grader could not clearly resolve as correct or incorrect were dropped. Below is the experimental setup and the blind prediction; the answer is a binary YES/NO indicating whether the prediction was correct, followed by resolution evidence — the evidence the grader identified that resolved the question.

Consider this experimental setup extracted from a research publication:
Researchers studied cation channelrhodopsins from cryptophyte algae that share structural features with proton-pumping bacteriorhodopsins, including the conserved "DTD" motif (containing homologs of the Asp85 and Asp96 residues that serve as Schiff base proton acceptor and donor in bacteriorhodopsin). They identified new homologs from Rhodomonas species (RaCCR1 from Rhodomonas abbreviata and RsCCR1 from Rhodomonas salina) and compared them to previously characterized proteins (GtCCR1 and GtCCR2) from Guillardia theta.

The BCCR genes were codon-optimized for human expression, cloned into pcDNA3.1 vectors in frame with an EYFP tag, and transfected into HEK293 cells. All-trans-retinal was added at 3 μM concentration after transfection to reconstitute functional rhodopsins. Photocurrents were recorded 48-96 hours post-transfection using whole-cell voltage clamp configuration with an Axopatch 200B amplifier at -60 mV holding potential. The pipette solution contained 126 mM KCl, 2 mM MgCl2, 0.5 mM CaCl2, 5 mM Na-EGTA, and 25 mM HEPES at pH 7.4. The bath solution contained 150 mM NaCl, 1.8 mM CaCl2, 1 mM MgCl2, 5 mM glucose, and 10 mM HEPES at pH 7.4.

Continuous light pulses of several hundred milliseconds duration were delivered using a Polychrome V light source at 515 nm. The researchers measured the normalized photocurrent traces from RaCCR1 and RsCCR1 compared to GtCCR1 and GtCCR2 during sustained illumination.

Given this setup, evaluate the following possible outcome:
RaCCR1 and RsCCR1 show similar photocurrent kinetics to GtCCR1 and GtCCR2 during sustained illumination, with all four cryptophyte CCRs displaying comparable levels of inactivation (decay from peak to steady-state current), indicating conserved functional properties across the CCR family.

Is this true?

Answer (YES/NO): NO